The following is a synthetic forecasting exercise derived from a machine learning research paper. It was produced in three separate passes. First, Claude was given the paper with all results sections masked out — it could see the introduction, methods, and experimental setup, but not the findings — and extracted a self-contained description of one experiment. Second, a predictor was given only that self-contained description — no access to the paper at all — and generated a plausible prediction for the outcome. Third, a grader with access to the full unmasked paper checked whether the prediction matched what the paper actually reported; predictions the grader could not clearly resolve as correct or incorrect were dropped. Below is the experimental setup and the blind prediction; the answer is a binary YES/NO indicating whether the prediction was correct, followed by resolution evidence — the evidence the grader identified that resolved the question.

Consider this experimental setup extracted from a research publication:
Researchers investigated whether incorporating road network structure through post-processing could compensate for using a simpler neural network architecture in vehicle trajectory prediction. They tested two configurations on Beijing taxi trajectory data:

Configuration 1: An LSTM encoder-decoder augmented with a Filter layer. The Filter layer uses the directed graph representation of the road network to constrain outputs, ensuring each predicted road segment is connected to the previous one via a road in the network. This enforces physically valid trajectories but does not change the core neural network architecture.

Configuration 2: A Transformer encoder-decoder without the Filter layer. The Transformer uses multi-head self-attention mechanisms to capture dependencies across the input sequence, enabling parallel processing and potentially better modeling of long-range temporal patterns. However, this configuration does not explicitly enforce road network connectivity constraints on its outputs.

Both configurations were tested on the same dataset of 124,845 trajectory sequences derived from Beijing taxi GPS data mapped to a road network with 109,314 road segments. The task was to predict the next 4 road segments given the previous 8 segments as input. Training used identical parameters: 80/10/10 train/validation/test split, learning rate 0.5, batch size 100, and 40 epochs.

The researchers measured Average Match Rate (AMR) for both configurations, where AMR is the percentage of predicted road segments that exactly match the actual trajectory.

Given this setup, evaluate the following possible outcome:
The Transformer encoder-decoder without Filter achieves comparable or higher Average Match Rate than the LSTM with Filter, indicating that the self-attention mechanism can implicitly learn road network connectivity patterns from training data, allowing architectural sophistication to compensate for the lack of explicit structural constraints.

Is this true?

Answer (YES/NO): YES